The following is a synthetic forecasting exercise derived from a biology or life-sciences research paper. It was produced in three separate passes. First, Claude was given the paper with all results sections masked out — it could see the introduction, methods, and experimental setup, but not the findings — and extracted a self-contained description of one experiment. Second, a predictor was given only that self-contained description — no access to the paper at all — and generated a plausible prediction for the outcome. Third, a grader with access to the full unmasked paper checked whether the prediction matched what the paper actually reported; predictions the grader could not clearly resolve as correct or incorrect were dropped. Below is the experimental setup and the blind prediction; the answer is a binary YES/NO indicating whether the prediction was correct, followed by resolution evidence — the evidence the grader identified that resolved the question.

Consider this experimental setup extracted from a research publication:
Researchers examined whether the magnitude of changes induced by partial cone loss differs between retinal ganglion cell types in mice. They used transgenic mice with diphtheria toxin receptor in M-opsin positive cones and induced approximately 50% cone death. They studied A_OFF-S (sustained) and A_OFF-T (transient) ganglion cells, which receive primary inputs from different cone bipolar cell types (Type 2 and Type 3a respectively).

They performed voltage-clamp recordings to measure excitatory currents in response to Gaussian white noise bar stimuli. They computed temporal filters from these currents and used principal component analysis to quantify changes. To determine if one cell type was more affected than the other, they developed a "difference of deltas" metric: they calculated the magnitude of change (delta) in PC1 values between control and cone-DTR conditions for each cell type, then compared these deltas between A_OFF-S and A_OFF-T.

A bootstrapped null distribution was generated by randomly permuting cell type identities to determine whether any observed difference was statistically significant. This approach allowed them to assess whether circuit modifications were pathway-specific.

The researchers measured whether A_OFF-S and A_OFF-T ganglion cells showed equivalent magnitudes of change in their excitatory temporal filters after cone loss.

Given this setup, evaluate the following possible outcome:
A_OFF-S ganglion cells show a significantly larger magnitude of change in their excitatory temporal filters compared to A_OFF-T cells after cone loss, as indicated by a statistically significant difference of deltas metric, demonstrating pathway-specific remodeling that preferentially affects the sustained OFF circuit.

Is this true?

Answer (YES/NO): NO